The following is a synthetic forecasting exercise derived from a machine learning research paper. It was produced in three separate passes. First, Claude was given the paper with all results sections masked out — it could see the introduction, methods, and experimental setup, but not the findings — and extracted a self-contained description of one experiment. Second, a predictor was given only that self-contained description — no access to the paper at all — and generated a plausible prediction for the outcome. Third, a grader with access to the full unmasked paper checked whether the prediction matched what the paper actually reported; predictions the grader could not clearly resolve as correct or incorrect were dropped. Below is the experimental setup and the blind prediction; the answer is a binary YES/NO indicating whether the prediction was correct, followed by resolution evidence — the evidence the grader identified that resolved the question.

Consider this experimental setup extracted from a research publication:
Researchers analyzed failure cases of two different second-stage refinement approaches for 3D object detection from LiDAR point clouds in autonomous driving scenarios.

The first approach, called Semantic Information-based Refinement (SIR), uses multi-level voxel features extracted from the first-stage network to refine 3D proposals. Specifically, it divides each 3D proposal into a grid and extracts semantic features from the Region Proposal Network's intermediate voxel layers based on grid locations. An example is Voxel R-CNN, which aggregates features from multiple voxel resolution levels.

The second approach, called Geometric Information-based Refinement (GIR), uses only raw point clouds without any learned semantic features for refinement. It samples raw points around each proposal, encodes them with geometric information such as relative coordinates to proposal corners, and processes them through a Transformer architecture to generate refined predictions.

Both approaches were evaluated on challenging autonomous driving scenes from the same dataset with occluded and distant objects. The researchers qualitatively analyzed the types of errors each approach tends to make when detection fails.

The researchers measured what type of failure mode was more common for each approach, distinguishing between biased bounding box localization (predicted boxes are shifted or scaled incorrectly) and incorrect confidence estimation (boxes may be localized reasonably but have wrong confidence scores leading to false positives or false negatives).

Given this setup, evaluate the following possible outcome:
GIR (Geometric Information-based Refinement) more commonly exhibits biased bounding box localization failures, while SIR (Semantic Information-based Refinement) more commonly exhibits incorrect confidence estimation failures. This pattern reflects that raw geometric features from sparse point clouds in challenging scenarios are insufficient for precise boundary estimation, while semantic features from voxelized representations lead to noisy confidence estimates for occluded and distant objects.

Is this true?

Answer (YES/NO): NO